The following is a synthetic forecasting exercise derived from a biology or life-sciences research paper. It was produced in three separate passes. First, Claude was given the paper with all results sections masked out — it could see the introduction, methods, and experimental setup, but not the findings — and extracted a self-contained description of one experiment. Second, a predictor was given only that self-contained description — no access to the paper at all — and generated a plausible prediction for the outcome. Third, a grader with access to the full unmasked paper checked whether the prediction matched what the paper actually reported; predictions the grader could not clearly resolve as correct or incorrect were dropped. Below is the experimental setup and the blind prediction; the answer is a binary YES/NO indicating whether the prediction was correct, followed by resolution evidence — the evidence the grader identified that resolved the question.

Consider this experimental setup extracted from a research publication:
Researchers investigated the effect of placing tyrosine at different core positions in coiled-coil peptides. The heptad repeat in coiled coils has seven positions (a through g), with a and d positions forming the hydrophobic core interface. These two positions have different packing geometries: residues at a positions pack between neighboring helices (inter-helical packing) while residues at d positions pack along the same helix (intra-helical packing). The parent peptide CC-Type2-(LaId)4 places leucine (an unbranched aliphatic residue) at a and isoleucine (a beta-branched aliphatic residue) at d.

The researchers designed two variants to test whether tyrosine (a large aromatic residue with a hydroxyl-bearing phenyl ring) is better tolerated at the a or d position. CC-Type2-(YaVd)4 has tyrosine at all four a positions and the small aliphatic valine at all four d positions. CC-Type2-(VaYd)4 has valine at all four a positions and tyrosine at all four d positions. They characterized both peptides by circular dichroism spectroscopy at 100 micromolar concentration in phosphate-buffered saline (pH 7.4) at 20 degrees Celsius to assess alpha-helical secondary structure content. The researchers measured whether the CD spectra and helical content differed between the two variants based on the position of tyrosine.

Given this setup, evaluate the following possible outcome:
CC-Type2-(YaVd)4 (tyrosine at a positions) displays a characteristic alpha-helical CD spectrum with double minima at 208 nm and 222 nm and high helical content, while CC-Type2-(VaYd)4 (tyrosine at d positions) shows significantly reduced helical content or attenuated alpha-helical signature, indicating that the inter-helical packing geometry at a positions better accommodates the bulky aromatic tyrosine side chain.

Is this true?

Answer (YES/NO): NO